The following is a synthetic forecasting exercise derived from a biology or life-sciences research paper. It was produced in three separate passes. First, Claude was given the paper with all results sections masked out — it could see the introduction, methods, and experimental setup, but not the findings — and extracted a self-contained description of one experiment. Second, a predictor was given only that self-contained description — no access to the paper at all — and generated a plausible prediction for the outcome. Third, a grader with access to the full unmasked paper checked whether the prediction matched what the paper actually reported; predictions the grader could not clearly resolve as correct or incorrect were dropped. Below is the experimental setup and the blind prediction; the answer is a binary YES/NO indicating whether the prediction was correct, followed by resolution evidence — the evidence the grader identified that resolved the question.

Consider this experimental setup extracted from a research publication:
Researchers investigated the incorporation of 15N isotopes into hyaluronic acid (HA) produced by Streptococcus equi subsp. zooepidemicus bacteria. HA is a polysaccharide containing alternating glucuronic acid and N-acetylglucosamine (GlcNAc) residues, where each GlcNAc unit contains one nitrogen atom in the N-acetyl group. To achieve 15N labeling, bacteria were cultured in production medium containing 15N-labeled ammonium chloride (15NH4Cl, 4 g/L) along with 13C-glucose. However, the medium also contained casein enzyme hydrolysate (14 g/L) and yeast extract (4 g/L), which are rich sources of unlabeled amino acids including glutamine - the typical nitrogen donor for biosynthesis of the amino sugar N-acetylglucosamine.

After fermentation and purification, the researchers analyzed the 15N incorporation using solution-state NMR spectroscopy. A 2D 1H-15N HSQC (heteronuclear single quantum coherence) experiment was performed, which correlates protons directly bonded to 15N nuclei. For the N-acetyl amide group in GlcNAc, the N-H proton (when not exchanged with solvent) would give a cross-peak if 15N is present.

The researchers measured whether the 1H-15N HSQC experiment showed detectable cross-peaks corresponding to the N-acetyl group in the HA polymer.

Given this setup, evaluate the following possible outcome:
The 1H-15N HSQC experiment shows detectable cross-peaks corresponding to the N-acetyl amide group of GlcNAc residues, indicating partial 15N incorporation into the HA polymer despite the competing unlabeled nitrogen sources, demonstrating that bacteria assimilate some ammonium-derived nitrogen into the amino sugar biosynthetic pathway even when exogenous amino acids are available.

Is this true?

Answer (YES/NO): YES